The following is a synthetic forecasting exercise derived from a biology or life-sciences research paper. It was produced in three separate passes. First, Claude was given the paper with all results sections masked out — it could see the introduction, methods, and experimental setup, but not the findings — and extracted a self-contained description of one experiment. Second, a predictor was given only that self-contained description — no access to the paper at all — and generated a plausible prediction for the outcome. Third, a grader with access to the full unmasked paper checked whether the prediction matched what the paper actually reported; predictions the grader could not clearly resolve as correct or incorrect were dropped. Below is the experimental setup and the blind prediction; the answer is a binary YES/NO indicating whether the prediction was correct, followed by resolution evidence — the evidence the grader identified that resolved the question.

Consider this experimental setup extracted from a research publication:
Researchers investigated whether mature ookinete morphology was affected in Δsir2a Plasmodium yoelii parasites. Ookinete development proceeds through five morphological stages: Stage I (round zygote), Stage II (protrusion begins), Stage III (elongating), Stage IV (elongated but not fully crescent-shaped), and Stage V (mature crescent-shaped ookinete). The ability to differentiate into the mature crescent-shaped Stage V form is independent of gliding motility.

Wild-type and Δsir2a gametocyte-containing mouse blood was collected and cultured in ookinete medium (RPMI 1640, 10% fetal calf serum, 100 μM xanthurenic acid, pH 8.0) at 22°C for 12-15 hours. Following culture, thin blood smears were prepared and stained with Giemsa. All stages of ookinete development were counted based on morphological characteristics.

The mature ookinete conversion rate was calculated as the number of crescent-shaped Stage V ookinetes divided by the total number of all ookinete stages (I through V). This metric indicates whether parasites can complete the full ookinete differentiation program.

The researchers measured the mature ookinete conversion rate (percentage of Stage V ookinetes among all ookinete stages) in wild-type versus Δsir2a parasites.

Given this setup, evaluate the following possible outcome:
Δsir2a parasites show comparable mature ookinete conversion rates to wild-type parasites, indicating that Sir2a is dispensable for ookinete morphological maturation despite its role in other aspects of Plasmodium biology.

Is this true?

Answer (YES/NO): YES